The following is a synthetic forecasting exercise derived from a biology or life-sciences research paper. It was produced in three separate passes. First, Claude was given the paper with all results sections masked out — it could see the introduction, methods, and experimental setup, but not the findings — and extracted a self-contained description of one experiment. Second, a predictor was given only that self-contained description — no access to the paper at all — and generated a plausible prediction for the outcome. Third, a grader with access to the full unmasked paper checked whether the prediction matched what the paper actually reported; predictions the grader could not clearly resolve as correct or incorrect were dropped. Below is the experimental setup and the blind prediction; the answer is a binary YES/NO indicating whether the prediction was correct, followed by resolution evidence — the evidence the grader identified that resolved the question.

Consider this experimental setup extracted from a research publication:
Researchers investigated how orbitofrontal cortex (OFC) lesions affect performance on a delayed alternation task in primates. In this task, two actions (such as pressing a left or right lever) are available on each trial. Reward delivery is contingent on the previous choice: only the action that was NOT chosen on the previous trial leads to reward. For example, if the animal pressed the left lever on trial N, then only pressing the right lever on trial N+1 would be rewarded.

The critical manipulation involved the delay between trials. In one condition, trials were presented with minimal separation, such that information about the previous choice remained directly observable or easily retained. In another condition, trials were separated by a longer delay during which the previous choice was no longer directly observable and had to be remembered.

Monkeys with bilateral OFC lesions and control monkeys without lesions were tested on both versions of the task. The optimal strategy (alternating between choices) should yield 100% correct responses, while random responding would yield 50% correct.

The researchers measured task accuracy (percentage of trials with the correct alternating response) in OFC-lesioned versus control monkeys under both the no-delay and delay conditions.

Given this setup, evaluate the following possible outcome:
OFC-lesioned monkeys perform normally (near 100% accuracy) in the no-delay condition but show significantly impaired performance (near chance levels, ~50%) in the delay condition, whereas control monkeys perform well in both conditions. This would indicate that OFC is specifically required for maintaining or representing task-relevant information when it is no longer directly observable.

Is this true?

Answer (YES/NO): YES